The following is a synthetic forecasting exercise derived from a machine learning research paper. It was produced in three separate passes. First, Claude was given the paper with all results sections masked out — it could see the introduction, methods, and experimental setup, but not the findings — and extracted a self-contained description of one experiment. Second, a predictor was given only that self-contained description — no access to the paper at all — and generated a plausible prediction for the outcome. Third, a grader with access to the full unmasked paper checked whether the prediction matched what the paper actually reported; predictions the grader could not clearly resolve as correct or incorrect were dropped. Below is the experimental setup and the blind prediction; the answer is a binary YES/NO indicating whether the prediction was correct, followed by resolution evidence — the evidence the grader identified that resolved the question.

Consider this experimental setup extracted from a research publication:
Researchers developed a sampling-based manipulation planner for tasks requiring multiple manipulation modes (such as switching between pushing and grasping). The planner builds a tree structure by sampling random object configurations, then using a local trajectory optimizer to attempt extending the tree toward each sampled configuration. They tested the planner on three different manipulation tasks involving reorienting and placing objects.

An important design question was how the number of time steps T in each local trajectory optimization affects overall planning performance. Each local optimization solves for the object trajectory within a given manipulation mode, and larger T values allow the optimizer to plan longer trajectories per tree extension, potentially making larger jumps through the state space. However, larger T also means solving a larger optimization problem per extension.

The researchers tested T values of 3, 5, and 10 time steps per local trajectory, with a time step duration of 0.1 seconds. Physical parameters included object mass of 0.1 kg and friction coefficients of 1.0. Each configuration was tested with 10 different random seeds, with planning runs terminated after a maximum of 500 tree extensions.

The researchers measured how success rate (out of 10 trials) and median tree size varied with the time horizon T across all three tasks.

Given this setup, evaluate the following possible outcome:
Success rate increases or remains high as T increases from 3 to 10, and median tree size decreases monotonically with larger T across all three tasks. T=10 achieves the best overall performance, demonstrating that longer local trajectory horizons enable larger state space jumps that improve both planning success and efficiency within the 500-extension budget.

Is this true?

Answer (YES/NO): NO